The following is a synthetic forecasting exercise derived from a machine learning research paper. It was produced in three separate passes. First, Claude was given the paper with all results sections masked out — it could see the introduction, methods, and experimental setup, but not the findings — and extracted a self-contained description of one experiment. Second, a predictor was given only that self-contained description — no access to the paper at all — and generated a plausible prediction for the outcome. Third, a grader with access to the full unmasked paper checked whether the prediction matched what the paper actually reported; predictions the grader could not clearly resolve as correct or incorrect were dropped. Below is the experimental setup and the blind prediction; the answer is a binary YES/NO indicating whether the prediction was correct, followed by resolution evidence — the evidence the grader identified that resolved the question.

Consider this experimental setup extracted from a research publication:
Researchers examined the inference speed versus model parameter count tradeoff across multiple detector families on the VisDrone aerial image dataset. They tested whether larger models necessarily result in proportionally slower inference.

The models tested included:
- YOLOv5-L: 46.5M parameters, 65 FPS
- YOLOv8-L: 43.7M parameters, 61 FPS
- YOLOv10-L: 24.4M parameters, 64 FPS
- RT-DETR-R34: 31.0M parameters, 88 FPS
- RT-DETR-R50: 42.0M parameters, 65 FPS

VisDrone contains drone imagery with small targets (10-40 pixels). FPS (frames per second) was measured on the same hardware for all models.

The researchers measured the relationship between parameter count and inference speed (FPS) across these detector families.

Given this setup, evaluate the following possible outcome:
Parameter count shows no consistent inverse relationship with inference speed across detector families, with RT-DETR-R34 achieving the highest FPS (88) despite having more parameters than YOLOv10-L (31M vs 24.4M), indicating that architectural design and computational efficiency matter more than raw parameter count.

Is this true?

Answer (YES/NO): YES